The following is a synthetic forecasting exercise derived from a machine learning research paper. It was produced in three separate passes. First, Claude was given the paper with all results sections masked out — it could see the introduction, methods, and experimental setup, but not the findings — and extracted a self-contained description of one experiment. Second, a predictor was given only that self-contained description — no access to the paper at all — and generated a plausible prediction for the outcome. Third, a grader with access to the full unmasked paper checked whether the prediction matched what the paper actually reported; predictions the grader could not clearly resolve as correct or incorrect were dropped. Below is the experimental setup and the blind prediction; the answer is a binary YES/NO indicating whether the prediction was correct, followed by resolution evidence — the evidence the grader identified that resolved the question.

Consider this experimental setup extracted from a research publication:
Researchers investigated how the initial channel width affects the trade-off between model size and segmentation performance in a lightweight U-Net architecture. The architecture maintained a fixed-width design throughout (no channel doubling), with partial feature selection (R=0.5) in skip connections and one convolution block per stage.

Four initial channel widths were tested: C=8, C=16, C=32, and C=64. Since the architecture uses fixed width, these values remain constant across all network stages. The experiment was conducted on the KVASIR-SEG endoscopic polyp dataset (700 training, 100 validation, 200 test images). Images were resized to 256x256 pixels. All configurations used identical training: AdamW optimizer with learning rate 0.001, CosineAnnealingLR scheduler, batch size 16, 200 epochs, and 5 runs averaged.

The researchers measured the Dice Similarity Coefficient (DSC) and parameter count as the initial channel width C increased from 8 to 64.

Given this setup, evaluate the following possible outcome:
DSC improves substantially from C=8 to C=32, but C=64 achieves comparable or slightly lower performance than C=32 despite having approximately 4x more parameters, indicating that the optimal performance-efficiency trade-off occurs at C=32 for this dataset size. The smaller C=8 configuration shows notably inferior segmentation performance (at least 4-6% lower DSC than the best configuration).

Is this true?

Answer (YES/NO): NO